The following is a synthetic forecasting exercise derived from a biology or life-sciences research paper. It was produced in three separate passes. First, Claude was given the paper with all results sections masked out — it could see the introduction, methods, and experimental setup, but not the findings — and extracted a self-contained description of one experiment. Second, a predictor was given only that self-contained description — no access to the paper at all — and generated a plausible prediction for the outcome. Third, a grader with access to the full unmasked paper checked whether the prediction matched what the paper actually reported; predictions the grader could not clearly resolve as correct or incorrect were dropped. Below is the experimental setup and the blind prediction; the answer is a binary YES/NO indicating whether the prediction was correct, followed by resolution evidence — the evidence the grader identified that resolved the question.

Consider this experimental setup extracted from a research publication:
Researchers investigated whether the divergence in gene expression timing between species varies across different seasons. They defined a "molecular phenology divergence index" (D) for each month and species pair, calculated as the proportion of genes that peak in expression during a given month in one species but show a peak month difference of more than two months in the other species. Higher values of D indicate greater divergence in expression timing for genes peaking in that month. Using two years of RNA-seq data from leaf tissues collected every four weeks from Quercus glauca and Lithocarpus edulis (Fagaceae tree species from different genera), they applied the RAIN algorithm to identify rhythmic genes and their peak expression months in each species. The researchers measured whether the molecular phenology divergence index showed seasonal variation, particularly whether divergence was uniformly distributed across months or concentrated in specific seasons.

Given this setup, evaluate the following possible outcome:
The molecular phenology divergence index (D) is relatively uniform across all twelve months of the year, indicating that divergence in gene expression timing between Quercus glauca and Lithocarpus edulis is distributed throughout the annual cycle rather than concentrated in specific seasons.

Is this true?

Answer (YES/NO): NO